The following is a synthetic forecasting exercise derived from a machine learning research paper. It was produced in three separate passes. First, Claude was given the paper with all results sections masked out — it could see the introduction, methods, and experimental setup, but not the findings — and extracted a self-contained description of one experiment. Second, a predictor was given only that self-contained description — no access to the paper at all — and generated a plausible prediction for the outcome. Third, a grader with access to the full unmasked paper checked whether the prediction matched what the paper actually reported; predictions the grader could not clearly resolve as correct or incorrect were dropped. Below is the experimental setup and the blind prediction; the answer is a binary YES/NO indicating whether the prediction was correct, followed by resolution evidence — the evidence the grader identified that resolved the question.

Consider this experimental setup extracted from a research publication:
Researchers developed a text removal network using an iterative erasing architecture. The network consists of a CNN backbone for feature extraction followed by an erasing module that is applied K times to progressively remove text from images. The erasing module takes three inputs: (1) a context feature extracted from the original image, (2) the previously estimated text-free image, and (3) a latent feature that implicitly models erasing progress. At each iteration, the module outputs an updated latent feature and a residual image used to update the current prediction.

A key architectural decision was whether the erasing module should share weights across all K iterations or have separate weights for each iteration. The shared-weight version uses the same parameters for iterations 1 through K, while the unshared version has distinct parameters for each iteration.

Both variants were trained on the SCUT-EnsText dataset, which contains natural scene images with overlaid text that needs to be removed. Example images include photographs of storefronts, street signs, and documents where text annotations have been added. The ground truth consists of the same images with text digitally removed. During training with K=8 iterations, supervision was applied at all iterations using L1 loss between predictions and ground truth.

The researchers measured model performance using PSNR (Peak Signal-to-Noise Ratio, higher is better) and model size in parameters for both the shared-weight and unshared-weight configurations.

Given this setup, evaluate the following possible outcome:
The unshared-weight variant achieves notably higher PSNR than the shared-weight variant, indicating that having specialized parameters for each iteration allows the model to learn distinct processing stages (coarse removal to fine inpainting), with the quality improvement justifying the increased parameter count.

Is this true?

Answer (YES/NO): NO